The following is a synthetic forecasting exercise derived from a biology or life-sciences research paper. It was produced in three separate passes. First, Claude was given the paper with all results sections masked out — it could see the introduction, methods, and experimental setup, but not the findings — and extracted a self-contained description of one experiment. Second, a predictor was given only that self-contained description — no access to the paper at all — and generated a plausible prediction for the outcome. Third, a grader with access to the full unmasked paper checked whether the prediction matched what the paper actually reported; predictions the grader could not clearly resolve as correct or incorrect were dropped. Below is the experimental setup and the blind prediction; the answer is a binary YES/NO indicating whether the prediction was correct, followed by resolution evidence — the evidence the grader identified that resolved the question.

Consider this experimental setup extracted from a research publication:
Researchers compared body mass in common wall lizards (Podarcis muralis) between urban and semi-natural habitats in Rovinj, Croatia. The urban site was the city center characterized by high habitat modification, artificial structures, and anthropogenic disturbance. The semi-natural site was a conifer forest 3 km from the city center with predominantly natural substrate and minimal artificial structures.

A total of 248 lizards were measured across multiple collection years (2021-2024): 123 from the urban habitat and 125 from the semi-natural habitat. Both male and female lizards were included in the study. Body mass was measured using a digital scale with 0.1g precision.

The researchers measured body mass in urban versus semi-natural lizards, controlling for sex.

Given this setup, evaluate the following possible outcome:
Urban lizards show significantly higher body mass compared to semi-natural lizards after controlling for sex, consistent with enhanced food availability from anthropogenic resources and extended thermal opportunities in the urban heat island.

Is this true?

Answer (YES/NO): NO